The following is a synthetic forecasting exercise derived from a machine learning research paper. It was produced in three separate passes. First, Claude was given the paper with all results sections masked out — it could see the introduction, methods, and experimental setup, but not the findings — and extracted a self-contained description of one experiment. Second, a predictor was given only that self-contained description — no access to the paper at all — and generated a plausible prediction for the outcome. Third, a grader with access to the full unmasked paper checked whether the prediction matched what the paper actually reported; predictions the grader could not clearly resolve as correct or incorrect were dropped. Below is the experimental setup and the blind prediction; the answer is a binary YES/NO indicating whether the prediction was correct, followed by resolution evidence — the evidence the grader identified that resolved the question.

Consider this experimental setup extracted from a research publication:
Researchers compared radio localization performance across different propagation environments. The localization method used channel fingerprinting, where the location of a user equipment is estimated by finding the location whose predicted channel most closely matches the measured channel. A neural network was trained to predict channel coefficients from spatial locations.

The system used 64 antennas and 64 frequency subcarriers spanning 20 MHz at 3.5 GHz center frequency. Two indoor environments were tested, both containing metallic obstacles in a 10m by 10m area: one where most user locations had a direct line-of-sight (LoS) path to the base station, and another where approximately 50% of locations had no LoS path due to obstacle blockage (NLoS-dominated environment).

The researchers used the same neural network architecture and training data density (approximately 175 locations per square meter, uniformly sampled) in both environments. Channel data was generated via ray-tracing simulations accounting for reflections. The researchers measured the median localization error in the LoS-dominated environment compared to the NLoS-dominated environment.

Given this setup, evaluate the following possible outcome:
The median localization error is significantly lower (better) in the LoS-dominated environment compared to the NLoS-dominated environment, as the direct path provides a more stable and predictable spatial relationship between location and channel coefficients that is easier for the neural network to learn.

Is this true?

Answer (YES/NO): YES